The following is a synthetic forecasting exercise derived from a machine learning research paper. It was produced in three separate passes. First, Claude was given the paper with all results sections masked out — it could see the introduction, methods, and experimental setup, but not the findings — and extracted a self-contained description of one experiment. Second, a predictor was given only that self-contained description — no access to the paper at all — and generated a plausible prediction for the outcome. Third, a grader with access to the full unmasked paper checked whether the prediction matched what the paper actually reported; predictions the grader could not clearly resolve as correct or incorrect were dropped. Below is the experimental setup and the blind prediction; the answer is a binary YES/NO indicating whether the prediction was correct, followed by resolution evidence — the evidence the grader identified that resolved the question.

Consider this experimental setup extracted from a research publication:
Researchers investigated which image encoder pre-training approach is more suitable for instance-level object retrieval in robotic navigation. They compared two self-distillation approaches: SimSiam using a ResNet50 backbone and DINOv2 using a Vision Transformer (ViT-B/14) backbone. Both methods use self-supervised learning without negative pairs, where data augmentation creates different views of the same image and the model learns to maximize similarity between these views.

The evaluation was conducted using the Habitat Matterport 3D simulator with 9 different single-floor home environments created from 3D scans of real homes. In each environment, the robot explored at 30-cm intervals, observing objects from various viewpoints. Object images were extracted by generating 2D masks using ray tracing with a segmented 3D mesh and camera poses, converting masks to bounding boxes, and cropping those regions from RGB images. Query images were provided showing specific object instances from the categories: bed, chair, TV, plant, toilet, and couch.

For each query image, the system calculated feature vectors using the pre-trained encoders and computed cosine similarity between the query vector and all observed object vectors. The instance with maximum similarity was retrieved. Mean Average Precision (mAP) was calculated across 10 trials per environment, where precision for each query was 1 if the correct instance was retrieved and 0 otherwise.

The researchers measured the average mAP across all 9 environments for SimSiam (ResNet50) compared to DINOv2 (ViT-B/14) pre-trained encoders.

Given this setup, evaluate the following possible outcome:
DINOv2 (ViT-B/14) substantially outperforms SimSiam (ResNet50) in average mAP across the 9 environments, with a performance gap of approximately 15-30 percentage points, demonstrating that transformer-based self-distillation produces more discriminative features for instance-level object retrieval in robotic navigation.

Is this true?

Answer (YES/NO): NO